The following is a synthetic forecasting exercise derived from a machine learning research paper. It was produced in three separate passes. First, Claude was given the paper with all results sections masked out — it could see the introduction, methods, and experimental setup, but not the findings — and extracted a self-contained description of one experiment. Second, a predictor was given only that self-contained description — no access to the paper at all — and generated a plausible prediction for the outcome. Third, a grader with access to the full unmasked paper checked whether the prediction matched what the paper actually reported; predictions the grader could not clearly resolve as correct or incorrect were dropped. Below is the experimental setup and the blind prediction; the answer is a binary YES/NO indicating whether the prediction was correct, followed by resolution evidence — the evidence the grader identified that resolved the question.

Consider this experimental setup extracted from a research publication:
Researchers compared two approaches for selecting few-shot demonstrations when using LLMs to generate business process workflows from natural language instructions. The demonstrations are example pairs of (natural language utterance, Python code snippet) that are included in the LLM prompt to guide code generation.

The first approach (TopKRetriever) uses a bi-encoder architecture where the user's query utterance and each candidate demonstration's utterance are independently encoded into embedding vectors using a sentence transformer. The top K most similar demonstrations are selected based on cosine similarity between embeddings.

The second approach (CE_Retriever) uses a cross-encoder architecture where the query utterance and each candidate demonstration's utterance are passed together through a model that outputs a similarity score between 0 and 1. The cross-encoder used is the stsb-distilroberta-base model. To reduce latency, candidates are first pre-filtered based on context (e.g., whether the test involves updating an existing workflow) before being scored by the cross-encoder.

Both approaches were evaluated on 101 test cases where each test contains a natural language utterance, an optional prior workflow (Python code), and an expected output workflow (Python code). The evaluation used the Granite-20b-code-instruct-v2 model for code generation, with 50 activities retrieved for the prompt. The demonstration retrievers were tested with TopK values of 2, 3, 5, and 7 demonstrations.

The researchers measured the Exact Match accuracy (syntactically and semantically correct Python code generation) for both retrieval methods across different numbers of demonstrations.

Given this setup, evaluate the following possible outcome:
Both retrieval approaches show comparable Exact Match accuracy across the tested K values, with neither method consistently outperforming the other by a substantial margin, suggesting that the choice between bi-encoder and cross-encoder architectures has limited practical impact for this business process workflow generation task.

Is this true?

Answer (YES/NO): NO